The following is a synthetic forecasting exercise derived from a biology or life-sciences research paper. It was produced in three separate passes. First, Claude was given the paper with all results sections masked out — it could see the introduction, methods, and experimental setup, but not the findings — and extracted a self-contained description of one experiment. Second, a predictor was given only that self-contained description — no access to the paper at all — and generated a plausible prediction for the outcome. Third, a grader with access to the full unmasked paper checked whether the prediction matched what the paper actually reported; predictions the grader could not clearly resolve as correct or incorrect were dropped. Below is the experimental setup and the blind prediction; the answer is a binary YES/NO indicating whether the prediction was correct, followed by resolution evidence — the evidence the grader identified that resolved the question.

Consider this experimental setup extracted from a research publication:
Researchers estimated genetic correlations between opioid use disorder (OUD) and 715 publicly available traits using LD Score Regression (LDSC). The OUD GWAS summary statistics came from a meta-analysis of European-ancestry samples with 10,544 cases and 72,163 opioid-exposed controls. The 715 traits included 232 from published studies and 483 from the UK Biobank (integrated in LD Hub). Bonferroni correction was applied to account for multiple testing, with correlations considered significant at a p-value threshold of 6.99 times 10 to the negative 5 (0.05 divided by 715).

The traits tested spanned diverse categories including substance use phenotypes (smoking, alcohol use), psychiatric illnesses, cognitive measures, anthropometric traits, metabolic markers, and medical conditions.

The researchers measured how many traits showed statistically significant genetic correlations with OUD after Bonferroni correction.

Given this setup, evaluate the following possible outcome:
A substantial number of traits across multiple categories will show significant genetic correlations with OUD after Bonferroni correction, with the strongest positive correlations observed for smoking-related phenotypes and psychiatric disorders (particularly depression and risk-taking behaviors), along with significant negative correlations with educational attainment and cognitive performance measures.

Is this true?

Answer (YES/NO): YES